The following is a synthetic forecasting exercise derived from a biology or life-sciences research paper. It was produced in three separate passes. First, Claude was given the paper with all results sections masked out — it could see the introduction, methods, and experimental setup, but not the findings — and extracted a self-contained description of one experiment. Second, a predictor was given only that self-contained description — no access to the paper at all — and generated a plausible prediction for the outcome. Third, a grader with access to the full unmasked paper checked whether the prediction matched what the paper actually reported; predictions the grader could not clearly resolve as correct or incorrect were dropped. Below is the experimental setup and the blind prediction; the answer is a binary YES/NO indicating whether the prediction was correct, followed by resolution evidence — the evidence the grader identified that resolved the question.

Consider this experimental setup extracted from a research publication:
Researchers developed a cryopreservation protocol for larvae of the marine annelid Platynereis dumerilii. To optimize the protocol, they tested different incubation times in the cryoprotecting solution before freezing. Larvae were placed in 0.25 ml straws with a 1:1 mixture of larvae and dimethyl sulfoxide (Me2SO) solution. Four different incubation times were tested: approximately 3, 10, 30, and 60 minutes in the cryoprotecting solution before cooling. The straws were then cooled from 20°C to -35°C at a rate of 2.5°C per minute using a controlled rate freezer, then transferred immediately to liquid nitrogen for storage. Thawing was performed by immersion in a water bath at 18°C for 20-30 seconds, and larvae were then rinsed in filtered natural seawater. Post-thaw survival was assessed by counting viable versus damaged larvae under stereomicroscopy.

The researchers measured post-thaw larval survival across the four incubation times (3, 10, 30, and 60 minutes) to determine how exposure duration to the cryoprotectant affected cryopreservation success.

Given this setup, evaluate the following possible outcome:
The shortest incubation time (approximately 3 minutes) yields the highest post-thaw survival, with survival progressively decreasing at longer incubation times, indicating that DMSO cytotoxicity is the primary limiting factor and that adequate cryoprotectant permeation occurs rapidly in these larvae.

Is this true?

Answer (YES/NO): NO